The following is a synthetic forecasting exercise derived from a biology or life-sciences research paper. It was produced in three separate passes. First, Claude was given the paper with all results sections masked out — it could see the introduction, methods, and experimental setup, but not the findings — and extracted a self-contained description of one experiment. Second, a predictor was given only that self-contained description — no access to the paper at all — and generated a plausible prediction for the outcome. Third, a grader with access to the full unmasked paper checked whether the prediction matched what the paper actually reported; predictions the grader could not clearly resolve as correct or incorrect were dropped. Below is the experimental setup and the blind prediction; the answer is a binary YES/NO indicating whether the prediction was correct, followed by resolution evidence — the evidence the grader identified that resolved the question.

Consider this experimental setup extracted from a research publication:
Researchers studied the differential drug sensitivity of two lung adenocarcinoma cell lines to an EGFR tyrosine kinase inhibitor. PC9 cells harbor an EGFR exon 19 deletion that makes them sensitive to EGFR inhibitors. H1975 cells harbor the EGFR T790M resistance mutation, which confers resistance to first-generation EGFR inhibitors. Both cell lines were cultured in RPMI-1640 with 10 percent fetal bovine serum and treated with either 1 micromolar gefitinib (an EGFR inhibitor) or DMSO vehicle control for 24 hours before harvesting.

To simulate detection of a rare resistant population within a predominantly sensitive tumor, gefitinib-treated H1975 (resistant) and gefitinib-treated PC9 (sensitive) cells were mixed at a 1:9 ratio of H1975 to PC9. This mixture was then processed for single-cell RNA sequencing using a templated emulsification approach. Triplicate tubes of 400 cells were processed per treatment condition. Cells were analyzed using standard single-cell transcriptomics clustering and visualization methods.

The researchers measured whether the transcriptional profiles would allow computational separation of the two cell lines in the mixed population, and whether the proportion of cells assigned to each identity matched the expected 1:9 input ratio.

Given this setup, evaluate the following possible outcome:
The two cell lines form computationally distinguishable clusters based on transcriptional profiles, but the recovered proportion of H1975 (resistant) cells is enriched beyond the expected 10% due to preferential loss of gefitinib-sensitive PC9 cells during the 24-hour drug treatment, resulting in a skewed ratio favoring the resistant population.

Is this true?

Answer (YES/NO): NO